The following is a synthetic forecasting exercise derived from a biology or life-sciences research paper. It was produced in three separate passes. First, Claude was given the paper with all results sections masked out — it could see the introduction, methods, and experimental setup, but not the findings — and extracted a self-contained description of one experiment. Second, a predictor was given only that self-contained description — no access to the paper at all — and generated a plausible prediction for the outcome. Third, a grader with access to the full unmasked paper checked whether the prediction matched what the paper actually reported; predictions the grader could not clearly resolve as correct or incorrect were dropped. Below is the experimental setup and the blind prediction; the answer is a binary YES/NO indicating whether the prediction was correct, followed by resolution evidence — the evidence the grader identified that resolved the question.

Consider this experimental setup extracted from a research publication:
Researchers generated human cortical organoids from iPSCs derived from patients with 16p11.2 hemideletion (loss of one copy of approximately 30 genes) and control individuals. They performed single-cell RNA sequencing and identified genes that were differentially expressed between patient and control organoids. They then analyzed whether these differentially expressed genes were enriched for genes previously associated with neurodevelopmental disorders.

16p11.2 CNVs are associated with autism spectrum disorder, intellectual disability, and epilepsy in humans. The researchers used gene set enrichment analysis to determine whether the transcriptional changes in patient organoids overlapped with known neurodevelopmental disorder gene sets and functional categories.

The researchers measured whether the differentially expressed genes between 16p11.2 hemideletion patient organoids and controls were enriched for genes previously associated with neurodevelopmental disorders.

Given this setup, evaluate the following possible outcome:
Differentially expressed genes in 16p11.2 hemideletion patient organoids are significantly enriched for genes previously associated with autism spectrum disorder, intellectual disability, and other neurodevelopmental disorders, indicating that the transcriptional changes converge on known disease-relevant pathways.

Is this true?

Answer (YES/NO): YES